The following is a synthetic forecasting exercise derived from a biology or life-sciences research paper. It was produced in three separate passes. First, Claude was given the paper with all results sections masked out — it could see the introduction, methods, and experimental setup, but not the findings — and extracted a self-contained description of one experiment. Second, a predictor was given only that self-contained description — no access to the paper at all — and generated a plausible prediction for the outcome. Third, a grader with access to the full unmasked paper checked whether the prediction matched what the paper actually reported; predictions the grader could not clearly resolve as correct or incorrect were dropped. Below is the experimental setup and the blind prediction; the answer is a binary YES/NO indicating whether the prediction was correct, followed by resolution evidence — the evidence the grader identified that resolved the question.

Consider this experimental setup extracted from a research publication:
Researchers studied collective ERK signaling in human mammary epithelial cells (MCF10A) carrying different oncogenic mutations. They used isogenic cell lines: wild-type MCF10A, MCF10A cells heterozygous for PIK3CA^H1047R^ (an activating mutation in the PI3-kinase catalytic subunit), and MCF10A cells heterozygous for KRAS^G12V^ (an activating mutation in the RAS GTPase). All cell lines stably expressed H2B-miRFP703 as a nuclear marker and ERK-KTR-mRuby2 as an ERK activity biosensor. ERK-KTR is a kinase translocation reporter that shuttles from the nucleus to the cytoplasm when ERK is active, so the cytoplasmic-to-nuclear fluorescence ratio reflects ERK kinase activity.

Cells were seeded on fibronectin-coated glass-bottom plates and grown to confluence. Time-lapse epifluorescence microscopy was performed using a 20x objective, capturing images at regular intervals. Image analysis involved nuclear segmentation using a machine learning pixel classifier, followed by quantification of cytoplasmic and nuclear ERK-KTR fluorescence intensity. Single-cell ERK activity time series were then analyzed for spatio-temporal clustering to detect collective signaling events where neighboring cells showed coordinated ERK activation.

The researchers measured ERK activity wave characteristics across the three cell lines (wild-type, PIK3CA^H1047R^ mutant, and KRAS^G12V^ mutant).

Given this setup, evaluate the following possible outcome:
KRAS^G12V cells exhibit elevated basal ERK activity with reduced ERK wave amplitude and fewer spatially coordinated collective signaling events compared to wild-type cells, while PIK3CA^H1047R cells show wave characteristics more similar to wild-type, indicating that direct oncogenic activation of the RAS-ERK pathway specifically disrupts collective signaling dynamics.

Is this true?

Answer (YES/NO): NO